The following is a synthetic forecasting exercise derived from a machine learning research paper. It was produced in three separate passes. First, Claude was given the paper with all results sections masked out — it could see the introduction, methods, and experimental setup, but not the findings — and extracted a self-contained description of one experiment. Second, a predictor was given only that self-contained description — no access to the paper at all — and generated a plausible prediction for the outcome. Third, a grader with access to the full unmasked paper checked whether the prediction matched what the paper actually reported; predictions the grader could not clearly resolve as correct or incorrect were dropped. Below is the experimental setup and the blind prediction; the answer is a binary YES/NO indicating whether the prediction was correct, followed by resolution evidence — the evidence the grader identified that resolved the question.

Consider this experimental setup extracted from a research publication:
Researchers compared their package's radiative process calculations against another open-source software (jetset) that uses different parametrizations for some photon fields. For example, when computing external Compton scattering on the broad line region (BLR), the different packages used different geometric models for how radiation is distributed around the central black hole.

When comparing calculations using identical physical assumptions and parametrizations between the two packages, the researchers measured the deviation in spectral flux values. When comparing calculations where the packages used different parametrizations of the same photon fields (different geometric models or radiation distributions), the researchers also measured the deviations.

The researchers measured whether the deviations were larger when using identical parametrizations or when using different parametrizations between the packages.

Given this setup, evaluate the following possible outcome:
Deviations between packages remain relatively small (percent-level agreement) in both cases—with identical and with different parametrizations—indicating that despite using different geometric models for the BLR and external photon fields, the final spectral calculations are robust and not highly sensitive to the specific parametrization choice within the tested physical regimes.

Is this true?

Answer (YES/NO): NO